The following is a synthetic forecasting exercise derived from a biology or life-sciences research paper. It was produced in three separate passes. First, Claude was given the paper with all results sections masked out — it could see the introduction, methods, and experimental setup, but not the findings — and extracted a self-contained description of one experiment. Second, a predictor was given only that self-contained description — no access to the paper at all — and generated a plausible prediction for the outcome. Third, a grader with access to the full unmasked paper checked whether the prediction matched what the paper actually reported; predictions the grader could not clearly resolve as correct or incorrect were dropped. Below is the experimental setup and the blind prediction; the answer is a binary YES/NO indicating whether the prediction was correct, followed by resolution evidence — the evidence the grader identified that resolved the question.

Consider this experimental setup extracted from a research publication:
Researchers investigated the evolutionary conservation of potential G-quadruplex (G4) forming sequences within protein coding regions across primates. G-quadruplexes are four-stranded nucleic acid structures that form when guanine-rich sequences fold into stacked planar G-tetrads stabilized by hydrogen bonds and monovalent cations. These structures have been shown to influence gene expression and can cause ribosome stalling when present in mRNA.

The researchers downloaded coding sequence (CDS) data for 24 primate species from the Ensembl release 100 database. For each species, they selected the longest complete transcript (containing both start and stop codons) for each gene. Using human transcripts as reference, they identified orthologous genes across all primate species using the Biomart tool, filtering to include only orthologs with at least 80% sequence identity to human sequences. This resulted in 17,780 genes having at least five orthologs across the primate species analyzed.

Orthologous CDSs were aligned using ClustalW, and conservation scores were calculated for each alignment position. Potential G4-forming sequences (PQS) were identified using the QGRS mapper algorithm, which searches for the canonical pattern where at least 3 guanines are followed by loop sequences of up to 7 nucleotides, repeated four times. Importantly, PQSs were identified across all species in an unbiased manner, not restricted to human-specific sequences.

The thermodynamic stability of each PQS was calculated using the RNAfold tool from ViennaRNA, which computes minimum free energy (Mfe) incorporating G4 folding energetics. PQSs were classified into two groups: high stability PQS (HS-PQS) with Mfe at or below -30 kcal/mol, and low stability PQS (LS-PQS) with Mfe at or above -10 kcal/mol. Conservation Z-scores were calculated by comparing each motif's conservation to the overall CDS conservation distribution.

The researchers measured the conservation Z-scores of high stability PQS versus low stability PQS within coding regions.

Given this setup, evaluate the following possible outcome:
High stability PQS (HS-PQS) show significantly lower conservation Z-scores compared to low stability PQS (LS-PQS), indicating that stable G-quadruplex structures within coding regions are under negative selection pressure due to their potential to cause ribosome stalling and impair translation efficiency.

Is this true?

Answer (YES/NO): YES